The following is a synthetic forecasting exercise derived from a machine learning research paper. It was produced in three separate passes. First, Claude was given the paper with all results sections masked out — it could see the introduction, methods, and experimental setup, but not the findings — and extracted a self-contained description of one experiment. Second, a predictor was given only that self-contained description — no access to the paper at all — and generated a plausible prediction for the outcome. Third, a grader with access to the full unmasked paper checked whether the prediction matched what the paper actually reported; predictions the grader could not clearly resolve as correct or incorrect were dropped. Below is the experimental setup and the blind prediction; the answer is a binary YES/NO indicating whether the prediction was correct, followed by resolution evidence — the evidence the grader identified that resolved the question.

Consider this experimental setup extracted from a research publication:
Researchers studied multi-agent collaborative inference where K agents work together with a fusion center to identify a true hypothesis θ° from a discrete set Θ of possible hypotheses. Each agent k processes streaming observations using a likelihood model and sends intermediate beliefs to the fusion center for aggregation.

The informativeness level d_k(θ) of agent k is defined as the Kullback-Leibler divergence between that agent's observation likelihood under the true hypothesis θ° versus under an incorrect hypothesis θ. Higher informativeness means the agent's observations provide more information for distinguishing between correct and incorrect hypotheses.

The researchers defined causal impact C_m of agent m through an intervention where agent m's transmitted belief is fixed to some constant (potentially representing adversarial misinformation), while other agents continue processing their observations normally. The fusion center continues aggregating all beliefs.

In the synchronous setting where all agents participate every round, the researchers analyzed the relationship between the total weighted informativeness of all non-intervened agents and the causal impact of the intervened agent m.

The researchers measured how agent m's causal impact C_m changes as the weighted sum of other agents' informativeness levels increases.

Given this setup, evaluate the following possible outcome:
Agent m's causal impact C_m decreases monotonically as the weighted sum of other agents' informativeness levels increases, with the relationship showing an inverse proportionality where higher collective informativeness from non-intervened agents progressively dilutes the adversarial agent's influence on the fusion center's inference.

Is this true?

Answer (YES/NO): NO